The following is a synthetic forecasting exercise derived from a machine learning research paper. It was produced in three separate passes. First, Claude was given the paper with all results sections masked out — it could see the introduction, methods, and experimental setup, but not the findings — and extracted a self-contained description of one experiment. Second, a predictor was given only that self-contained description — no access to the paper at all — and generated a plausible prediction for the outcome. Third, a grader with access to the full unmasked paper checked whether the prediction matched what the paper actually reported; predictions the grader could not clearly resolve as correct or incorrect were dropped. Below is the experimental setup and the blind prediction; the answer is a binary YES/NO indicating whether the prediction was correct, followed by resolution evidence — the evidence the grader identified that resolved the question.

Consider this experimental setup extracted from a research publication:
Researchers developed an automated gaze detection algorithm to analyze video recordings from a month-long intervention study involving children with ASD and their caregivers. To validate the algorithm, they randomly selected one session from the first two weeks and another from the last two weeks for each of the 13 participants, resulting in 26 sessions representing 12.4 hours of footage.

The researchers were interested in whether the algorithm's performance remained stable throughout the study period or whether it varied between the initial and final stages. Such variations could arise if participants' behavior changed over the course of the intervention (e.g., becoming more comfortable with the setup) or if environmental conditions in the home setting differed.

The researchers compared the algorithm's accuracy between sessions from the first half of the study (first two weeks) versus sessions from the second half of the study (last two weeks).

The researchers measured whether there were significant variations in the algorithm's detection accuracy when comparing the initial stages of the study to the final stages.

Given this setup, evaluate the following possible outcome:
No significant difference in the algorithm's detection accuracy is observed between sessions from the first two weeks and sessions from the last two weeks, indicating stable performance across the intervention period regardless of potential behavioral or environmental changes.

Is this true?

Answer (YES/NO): YES